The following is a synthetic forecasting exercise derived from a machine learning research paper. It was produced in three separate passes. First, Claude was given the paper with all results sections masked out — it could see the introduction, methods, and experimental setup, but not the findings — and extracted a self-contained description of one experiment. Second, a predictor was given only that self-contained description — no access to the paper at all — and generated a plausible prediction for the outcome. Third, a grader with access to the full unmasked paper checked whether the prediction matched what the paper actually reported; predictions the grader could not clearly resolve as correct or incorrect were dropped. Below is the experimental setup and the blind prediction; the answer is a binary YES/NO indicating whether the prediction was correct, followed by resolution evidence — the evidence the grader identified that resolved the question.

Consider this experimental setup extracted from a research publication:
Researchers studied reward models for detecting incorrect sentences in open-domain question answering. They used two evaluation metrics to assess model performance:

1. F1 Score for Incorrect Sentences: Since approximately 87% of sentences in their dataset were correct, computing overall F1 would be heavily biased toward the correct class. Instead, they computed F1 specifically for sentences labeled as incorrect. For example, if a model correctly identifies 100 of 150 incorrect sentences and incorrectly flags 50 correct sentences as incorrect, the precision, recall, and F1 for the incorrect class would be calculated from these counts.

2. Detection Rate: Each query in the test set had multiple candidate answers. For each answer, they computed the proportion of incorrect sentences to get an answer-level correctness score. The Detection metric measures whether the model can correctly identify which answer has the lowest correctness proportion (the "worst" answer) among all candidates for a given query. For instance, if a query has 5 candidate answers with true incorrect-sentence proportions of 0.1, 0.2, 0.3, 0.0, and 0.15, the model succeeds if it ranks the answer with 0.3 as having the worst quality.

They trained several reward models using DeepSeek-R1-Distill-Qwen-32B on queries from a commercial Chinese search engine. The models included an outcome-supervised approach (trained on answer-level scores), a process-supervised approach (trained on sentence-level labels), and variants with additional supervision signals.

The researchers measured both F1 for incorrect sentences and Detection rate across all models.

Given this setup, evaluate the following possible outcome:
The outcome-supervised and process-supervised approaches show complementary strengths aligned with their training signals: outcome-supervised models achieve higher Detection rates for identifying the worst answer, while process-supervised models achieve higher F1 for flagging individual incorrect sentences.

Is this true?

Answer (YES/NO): NO